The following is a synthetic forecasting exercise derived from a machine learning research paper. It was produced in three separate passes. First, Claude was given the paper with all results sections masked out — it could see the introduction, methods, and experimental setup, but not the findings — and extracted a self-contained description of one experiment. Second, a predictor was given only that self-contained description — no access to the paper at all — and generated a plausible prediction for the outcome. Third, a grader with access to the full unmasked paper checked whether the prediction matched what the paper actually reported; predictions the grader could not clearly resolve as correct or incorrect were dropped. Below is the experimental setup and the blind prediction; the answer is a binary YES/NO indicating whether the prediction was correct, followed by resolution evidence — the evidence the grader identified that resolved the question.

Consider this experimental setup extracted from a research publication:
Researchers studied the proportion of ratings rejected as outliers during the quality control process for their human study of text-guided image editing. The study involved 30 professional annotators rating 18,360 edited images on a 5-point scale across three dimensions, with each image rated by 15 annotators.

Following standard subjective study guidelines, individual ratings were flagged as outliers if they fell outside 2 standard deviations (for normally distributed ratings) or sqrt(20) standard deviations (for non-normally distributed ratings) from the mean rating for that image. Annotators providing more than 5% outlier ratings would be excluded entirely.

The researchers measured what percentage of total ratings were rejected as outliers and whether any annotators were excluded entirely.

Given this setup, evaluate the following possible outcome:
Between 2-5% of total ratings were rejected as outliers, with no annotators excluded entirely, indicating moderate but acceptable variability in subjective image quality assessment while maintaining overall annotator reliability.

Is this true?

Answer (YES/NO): YES